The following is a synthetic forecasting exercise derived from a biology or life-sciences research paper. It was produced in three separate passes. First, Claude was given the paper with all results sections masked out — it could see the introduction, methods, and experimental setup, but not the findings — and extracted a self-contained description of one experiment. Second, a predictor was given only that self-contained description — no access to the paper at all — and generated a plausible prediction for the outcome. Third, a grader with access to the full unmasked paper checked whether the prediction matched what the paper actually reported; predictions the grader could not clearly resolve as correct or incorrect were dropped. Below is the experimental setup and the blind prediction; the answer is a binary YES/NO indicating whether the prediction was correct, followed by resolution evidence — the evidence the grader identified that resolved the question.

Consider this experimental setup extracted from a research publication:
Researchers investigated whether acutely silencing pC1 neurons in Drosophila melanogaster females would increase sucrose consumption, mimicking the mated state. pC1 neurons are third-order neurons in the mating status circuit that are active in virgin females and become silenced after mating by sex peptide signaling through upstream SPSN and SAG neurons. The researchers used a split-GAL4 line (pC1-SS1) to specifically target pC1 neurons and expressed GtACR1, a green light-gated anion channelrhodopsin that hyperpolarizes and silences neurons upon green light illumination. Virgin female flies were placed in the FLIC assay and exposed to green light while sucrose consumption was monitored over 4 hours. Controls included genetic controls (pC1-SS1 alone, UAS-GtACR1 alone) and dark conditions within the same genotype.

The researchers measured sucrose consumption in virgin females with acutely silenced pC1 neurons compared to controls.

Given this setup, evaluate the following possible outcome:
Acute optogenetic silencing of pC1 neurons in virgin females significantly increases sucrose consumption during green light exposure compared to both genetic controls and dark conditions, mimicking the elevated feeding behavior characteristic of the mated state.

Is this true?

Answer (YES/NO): YES